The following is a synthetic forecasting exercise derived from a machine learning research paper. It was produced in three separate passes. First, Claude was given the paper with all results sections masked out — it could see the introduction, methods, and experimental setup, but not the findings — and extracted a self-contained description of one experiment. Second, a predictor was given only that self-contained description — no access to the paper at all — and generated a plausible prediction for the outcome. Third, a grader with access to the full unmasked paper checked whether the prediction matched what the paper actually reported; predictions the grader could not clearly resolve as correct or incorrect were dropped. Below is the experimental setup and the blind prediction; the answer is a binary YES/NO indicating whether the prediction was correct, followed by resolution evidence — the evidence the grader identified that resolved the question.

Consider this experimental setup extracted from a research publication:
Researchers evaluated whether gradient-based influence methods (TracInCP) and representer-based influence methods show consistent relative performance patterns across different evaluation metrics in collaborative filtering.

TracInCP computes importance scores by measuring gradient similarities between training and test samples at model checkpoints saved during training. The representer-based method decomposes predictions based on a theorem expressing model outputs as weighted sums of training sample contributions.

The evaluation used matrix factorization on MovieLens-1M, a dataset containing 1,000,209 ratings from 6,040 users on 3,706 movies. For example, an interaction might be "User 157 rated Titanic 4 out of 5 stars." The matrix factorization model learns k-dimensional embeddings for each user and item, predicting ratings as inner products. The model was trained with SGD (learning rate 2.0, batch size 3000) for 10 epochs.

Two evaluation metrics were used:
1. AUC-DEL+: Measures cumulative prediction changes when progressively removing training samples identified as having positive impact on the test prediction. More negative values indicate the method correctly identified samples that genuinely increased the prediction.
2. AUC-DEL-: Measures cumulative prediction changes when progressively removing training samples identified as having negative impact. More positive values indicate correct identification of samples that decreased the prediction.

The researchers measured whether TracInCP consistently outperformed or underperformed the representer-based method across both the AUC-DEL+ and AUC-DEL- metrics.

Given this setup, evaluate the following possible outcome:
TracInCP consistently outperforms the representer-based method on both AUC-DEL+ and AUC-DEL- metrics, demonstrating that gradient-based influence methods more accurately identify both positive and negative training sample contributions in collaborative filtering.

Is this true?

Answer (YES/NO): NO